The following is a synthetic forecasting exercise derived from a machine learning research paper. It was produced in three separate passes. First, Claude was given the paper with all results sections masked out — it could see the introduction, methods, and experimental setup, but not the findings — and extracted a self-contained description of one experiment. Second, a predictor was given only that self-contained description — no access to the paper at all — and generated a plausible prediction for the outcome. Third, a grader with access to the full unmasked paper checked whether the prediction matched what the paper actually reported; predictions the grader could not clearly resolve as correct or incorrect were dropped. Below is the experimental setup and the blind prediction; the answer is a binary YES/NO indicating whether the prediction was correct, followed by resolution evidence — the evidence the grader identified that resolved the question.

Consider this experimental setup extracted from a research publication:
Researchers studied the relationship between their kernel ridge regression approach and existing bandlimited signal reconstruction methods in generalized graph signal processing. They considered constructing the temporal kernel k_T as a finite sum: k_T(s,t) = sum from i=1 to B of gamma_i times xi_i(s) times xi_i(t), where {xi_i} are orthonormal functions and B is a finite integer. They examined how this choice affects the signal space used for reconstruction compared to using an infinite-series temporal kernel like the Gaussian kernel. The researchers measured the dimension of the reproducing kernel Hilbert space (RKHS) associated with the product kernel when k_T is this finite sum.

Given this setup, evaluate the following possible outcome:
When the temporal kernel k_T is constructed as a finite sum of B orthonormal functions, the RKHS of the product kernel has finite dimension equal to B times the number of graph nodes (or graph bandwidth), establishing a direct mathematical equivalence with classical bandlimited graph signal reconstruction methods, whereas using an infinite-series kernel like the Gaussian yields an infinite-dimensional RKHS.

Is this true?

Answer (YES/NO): NO